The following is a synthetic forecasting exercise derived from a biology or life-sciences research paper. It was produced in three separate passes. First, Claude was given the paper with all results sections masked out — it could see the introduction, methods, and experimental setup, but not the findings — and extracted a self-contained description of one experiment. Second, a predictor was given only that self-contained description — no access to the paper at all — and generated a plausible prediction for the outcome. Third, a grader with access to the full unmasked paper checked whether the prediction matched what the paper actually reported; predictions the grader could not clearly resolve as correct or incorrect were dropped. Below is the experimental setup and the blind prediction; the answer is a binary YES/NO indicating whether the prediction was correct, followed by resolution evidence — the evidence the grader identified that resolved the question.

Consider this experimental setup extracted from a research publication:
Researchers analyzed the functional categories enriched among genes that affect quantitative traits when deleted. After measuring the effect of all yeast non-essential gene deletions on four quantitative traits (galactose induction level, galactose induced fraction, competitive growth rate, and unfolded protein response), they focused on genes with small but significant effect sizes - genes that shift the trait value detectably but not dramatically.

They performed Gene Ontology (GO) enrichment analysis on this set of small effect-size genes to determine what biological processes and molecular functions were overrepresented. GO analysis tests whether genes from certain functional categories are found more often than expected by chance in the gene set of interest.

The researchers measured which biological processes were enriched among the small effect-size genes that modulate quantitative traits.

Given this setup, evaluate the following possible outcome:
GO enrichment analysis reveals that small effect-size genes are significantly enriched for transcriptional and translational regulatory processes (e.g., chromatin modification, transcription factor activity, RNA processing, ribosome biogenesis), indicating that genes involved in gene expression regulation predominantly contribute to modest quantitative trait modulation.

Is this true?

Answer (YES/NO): NO